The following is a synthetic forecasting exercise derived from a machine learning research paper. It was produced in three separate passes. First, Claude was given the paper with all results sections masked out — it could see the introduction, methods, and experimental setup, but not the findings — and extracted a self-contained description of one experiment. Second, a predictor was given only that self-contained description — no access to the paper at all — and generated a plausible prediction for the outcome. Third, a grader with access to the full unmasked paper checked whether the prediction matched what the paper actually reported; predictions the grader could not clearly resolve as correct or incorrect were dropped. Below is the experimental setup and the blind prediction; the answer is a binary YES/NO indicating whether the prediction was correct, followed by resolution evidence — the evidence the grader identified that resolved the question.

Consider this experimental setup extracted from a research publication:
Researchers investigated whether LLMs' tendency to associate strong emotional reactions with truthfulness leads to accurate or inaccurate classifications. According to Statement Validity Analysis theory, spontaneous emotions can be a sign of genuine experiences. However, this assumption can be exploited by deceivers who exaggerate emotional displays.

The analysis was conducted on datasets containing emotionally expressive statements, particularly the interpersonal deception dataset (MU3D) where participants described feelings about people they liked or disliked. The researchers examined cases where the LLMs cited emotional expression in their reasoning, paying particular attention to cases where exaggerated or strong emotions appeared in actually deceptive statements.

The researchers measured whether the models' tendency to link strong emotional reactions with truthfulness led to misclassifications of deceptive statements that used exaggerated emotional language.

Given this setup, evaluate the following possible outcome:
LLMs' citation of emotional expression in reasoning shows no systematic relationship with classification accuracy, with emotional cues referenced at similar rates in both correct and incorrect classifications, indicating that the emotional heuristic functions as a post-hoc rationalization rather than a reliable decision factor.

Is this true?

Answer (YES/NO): NO